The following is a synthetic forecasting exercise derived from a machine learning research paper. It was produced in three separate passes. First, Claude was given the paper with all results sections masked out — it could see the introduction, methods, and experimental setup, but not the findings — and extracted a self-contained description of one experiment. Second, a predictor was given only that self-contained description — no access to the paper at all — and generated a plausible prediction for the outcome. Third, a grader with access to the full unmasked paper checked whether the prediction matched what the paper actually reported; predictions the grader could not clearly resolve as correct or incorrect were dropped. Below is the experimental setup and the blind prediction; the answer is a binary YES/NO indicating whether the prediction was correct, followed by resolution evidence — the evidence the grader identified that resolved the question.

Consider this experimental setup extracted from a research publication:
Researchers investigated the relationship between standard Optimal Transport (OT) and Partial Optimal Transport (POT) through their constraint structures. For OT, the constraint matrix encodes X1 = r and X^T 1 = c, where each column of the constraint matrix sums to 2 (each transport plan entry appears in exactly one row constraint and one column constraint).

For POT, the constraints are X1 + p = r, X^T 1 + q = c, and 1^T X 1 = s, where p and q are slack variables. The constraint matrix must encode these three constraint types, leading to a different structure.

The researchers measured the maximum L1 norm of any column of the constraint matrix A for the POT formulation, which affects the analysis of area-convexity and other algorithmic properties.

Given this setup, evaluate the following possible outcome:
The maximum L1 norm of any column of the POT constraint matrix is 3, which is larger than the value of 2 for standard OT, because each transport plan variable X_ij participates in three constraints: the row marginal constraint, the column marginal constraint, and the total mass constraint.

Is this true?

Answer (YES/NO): YES